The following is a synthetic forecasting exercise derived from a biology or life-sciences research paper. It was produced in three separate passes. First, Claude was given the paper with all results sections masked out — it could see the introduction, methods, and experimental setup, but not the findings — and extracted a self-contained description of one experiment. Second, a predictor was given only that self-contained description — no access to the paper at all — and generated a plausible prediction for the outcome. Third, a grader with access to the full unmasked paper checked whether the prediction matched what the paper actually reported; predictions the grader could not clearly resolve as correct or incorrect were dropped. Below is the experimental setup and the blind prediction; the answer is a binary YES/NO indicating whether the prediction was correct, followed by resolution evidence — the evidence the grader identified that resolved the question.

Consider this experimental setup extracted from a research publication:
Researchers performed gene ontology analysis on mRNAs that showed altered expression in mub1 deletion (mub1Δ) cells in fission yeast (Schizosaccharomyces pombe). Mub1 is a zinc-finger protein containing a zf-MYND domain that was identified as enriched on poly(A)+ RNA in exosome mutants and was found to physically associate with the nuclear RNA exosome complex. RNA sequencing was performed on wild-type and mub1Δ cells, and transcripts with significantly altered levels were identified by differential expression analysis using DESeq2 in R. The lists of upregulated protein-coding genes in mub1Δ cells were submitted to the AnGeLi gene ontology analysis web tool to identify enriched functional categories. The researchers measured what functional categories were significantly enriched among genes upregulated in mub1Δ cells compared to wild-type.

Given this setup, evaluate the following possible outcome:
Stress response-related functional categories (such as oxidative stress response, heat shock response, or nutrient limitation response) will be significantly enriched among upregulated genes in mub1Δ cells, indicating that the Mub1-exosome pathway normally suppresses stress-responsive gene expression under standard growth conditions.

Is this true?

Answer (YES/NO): YES